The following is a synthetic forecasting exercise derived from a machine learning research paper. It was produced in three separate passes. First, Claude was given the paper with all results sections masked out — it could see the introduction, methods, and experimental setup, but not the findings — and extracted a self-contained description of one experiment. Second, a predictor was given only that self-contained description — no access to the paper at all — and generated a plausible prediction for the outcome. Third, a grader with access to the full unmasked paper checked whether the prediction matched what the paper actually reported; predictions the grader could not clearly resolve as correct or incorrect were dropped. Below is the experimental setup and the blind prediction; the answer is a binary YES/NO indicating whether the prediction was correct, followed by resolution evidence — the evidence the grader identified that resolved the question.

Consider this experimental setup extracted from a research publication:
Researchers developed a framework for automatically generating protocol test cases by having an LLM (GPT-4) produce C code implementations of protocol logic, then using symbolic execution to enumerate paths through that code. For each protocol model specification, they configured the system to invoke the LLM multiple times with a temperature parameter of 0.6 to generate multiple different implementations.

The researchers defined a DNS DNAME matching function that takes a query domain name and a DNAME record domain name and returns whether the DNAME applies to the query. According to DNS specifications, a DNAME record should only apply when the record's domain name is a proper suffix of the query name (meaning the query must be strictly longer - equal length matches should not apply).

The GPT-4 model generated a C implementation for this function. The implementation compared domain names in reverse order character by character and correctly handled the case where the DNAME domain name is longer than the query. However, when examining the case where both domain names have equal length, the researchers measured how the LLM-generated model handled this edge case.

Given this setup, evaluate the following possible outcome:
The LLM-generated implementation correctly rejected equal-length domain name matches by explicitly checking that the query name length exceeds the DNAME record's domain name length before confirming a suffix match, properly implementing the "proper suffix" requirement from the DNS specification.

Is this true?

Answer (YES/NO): NO